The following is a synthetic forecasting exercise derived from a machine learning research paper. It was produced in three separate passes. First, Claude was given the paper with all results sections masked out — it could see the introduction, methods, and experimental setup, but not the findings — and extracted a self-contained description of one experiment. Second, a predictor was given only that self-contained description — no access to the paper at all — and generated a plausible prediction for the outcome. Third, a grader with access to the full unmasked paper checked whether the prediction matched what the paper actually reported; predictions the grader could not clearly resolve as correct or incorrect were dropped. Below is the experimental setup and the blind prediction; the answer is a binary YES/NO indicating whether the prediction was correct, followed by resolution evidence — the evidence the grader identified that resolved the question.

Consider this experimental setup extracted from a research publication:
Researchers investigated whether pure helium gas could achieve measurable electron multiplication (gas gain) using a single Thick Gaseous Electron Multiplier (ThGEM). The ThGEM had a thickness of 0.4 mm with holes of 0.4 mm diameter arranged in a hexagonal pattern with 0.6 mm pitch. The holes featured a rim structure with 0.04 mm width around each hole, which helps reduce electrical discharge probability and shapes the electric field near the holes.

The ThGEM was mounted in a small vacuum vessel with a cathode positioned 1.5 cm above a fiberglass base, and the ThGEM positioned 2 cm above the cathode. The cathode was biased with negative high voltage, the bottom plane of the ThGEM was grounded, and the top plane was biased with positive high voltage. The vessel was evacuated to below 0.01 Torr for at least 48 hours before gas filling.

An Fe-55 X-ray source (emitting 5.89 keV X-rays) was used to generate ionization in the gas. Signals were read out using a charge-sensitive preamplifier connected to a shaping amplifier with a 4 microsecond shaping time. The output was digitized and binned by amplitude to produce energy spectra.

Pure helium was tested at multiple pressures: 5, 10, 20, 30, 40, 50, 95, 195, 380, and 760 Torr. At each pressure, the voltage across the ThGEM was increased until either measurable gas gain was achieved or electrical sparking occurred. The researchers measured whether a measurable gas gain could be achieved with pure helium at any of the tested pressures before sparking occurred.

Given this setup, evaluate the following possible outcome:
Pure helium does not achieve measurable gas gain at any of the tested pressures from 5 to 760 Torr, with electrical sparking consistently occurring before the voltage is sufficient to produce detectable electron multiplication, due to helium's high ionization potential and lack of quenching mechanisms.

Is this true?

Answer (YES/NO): YES